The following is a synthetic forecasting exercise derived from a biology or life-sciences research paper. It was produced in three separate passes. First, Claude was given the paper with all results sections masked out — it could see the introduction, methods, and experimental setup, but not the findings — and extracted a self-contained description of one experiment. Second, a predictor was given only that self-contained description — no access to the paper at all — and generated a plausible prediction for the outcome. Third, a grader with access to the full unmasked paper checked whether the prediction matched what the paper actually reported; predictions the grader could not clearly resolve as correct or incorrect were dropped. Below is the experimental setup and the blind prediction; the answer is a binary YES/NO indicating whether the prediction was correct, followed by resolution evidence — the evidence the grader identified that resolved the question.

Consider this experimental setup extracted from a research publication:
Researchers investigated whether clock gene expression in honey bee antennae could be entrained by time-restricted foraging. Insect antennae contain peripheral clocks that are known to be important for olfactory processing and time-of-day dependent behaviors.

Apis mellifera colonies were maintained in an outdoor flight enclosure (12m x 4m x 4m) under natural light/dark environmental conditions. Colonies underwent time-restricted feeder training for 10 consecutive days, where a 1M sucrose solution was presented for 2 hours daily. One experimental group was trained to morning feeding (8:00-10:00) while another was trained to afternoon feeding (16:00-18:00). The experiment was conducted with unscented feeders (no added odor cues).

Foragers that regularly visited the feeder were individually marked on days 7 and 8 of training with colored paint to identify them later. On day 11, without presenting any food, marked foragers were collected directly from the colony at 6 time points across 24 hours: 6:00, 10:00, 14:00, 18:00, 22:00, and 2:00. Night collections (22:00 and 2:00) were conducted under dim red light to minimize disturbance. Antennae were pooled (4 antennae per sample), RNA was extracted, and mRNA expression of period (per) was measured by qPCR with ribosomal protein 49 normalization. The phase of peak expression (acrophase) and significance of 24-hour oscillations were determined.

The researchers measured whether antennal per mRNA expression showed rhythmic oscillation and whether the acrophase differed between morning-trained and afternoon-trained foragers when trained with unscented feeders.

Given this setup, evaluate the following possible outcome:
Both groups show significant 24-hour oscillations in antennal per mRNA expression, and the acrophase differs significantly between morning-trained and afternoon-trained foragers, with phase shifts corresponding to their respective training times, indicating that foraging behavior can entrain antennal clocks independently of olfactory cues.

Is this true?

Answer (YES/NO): NO